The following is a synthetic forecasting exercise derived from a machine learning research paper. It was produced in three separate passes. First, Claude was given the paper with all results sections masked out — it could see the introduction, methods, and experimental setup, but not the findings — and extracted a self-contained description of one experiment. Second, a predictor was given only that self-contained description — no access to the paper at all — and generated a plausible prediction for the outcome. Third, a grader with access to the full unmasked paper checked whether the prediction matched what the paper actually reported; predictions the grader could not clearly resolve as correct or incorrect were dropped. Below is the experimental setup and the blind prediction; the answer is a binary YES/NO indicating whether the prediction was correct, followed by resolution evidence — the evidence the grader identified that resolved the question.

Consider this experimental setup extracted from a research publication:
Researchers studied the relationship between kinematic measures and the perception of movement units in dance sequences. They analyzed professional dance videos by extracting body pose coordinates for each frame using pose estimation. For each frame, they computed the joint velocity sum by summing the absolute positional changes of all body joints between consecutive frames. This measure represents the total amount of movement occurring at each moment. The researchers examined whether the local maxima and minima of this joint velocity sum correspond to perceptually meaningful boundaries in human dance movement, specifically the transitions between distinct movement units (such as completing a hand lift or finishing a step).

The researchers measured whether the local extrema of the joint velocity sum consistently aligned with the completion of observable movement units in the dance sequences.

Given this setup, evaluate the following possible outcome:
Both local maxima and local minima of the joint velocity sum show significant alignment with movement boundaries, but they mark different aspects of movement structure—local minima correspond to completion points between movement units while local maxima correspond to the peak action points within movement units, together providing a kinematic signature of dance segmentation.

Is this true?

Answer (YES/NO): NO